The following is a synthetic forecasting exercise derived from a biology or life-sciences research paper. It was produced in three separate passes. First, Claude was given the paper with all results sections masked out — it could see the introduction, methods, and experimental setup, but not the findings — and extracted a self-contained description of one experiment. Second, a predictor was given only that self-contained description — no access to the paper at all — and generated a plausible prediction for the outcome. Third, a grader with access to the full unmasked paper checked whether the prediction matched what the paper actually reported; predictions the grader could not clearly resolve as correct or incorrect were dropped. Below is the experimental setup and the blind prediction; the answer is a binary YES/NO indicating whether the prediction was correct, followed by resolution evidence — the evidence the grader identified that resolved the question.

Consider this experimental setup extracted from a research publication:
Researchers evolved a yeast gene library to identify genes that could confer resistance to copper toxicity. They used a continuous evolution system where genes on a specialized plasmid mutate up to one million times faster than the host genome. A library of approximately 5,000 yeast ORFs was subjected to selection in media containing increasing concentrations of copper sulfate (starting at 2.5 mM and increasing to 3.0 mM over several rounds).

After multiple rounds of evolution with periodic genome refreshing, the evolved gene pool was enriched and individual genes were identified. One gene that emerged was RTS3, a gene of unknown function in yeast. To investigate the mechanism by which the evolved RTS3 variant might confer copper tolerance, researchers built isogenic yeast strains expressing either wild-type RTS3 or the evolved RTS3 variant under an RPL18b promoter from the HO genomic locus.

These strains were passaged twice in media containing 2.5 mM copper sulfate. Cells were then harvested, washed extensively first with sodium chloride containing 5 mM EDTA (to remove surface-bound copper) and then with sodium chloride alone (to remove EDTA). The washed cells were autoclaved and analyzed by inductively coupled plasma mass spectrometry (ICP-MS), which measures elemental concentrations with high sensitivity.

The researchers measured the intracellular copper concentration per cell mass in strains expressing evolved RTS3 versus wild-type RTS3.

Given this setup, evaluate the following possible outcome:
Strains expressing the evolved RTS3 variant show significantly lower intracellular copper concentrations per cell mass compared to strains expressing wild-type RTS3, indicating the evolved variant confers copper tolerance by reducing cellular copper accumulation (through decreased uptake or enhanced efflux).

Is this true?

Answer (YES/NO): NO